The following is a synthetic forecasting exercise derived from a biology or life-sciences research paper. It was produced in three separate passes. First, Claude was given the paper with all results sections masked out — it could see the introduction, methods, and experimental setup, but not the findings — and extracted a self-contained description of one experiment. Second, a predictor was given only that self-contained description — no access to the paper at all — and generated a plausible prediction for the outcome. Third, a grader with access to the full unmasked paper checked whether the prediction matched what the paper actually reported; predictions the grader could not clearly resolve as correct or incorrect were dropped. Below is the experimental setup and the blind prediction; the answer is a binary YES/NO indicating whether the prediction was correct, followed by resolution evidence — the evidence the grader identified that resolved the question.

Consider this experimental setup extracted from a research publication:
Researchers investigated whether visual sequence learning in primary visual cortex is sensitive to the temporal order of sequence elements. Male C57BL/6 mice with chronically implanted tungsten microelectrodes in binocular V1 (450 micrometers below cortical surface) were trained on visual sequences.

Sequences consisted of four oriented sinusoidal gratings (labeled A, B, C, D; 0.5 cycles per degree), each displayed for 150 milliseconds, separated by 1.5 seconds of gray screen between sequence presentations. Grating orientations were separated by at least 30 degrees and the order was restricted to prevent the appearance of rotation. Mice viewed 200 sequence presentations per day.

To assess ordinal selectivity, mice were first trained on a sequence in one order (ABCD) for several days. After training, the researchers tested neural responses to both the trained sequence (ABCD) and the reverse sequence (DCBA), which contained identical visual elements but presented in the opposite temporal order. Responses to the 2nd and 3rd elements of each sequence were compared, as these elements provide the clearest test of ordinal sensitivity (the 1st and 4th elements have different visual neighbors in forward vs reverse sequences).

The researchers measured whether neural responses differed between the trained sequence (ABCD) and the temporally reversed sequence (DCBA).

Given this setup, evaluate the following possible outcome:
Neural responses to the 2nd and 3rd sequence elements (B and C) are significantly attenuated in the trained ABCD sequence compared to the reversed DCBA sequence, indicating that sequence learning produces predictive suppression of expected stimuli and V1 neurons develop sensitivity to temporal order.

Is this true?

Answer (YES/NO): NO